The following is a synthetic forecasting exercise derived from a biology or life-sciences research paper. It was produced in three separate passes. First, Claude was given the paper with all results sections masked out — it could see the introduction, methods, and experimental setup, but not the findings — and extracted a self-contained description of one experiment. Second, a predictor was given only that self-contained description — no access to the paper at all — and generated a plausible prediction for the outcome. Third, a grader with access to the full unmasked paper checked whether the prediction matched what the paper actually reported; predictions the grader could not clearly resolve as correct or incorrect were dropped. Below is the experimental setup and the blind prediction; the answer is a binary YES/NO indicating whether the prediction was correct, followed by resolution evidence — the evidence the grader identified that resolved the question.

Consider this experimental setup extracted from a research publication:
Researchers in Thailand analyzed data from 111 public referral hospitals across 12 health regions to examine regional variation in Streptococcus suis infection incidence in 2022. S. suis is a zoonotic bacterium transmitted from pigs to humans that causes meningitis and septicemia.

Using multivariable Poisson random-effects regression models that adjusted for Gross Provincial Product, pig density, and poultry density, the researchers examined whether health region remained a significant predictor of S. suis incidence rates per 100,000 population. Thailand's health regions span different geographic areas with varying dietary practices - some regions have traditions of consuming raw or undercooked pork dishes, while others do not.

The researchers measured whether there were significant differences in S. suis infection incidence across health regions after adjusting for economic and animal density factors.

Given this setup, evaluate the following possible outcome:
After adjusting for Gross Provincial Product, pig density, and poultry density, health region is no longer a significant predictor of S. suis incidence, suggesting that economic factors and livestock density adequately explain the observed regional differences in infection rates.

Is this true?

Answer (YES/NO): NO